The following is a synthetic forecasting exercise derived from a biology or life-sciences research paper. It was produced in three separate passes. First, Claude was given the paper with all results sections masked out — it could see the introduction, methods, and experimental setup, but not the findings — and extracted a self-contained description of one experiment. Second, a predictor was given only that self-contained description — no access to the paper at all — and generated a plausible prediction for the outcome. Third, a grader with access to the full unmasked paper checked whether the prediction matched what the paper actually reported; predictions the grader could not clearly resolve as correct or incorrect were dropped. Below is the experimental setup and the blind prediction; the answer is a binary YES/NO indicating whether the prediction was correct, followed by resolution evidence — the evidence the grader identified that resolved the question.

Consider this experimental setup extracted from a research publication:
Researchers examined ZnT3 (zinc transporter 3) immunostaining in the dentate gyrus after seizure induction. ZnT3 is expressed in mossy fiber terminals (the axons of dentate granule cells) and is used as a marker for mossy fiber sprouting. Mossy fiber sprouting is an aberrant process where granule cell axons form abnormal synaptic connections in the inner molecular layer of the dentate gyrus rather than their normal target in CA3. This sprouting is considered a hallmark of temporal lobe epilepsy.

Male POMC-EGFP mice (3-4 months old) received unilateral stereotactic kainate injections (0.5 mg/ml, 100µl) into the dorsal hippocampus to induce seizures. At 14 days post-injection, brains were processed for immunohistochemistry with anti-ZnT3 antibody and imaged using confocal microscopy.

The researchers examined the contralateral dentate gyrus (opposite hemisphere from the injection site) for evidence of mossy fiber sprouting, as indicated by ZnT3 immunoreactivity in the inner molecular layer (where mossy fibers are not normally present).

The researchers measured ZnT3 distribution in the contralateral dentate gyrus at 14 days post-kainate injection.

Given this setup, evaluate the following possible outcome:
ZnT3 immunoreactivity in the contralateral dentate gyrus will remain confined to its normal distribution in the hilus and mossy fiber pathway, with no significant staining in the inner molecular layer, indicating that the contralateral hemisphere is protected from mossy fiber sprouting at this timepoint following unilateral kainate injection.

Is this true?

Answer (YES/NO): YES